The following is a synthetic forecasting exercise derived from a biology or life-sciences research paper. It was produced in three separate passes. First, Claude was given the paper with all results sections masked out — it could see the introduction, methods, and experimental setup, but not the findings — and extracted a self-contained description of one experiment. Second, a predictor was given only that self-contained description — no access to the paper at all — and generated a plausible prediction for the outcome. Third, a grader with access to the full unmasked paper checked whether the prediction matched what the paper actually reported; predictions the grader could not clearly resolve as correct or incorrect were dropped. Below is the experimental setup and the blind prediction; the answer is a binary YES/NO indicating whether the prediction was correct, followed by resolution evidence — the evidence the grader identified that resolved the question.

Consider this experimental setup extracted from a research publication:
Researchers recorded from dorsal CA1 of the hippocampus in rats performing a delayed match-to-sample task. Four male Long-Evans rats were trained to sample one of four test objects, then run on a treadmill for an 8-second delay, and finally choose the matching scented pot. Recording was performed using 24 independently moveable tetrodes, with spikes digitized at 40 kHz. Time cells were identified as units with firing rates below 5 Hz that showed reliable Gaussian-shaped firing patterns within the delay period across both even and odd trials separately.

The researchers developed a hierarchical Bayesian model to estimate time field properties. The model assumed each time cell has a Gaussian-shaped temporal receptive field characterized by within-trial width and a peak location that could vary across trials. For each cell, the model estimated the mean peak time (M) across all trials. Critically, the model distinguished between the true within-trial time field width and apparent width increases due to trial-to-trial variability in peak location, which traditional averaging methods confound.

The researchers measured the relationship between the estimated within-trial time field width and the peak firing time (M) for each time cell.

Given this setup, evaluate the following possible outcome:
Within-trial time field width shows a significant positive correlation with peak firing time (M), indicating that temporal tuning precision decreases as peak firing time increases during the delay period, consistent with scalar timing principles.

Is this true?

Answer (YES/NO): YES